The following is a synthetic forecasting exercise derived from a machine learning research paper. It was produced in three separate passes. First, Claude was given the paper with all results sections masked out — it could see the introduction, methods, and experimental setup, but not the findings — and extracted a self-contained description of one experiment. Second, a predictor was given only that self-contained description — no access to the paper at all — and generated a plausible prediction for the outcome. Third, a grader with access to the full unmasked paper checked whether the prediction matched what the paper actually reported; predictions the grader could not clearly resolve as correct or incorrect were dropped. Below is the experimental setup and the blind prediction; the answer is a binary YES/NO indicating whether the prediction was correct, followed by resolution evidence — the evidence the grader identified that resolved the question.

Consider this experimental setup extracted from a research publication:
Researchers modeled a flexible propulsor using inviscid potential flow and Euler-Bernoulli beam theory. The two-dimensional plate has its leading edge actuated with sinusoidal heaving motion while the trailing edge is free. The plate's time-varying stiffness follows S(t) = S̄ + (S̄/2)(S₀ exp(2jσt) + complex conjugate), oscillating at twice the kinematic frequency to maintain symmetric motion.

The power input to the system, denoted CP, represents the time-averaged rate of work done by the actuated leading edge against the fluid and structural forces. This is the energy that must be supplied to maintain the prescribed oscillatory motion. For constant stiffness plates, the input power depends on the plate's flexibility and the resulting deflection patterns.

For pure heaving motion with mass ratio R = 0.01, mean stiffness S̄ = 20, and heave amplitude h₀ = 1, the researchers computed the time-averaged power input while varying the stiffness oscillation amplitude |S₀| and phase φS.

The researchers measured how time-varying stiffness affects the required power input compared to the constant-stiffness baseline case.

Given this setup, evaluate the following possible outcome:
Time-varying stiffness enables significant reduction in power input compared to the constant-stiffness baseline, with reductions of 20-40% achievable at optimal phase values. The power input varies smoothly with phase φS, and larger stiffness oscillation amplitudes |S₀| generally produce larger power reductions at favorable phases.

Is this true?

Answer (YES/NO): NO